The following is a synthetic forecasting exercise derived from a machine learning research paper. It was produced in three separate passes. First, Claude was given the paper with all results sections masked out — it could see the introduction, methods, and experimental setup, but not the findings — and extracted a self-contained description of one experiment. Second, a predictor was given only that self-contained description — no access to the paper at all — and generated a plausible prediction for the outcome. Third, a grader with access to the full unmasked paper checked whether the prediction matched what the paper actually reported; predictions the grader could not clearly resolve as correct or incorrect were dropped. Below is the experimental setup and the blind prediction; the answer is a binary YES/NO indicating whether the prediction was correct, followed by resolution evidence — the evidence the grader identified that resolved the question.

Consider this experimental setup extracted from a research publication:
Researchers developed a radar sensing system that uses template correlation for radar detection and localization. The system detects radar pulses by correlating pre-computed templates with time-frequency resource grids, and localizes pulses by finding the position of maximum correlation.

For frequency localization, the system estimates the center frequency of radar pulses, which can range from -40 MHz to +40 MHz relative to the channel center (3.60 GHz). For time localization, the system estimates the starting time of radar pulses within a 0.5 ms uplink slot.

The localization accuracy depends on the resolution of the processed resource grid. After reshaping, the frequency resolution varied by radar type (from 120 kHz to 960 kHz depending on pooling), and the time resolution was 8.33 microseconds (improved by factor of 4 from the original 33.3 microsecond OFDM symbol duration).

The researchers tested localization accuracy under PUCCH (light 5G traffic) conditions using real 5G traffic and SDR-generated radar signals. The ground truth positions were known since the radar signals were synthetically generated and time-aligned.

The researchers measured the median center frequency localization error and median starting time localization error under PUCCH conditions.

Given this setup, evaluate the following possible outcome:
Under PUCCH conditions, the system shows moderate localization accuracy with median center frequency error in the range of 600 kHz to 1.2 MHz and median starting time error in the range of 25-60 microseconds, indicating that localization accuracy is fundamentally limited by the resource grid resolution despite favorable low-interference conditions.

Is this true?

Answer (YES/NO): NO